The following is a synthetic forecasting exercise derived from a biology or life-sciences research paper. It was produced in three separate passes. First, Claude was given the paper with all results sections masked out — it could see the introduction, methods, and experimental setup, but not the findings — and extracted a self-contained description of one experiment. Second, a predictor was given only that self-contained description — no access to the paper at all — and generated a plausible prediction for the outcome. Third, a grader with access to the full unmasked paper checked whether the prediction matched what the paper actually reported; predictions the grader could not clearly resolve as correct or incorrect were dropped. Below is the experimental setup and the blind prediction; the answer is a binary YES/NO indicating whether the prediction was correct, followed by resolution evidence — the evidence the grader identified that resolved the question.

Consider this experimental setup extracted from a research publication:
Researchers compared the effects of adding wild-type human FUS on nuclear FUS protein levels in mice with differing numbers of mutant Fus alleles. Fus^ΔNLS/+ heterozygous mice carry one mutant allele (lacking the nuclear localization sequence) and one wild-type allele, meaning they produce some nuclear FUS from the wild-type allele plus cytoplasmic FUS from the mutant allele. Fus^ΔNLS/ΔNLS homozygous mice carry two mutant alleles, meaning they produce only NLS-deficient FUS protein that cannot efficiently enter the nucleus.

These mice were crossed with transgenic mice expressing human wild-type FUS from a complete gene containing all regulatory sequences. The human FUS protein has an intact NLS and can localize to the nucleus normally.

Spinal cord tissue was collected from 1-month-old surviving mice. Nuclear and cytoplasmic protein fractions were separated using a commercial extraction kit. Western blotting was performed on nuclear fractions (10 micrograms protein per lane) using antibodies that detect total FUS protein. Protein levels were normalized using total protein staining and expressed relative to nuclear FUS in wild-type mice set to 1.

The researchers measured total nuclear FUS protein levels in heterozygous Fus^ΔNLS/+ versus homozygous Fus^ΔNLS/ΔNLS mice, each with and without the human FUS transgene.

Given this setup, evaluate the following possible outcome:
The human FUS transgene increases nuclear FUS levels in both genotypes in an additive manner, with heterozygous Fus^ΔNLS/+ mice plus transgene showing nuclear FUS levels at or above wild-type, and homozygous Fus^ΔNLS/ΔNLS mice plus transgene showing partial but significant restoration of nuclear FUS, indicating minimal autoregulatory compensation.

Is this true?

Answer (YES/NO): NO